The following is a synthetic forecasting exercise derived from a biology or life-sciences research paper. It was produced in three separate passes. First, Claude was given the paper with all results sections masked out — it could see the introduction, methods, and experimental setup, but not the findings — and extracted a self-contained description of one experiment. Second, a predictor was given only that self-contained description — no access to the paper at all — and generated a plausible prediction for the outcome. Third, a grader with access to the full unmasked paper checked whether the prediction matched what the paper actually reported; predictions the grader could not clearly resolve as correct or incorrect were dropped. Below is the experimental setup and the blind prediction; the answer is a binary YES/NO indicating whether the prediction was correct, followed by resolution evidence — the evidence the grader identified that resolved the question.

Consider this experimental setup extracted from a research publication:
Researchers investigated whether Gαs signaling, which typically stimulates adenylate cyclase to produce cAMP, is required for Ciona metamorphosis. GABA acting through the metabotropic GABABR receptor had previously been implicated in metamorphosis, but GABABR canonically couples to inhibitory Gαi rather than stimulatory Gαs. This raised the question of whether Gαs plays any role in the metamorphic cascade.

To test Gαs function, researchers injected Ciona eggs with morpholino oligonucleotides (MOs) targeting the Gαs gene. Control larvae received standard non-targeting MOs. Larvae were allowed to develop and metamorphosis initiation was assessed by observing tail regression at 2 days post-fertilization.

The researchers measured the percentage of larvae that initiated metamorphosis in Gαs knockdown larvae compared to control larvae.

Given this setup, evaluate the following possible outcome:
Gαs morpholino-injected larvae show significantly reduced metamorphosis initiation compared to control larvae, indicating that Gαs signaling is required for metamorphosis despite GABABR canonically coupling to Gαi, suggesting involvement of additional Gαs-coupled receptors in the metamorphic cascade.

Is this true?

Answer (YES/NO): YES